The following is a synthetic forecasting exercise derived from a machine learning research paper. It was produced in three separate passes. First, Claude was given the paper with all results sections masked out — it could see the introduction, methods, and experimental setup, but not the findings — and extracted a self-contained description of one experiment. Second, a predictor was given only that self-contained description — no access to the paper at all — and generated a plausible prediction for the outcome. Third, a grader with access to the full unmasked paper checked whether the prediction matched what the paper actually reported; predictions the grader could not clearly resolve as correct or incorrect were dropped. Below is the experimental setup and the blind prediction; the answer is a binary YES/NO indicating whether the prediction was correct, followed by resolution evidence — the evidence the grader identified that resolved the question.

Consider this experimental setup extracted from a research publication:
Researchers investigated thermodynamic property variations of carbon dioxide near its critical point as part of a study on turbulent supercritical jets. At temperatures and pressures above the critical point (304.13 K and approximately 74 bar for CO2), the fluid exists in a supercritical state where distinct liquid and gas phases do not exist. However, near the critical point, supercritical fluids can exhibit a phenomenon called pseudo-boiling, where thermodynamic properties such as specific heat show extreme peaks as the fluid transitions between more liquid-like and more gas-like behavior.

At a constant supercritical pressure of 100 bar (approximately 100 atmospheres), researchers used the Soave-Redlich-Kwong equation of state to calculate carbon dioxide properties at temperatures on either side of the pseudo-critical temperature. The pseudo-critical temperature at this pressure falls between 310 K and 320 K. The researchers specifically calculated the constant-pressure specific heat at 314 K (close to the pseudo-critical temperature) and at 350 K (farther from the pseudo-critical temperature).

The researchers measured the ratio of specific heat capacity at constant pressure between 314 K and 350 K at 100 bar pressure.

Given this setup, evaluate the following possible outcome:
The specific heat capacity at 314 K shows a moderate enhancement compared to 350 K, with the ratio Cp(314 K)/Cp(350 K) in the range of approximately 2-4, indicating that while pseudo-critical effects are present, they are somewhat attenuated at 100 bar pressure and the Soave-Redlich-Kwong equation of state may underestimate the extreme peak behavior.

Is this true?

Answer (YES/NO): YES